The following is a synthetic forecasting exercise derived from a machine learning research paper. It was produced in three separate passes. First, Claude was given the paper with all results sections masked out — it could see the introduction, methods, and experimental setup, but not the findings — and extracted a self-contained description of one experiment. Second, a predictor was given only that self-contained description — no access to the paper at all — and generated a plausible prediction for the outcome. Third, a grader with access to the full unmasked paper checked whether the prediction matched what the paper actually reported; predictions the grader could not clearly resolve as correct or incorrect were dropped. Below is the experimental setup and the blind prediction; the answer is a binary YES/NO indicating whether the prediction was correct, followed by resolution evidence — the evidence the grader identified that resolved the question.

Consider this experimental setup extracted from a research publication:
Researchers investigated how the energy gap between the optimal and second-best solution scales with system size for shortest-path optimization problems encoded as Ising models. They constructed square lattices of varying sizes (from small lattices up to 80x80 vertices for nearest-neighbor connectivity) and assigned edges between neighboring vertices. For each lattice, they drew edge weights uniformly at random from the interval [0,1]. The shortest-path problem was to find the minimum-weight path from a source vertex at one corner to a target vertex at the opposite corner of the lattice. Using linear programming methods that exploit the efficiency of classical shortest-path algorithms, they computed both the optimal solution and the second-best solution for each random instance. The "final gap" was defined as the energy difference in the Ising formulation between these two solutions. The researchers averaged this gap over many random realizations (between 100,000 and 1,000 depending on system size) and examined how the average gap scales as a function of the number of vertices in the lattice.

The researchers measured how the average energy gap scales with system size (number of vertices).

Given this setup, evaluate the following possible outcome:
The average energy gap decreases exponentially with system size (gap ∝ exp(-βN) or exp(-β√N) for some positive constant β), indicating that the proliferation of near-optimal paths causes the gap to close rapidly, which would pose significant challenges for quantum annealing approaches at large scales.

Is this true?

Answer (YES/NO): NO